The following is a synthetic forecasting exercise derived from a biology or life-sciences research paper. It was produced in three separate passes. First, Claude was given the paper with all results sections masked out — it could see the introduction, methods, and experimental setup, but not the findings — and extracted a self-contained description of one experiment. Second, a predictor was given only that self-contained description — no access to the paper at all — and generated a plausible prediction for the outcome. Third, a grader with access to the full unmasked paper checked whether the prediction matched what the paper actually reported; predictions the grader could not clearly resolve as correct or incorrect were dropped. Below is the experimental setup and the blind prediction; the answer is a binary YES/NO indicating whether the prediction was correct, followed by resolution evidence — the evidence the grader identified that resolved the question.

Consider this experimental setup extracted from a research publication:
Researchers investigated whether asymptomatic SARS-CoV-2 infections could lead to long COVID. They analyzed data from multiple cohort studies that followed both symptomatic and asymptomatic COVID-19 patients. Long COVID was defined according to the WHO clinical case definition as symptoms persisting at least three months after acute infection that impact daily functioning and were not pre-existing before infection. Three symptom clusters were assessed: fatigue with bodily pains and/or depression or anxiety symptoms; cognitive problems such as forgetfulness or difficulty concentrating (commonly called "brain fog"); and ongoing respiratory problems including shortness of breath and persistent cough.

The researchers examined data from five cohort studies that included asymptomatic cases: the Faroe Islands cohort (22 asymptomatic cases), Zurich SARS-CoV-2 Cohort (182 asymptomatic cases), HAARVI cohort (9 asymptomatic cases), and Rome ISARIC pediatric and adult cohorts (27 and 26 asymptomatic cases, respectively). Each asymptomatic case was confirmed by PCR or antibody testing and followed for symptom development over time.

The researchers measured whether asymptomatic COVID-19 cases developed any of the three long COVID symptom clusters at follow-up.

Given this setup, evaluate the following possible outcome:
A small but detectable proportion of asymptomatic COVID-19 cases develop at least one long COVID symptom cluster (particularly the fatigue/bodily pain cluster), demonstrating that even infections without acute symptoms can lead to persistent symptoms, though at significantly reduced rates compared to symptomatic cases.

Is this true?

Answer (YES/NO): NO